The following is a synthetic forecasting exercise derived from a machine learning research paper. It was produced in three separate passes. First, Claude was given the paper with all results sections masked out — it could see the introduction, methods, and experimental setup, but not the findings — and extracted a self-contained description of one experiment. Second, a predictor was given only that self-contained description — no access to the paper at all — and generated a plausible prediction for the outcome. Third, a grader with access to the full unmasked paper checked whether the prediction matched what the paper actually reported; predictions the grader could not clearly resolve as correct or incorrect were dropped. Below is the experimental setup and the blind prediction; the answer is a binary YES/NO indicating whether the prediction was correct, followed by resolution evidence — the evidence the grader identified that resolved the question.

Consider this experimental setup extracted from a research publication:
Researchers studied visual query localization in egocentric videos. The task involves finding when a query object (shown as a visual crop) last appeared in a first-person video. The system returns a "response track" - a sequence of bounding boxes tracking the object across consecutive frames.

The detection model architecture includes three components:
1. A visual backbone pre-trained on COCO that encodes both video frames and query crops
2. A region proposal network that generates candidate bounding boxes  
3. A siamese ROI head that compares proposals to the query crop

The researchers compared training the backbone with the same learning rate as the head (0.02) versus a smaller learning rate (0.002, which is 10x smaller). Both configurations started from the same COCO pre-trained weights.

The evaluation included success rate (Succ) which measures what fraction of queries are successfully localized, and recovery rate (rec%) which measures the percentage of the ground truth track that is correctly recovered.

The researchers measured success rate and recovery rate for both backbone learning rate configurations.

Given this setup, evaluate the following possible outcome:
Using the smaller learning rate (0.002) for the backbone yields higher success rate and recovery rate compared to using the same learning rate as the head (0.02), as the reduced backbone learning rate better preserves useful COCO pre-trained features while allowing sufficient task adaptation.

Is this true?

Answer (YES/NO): YES